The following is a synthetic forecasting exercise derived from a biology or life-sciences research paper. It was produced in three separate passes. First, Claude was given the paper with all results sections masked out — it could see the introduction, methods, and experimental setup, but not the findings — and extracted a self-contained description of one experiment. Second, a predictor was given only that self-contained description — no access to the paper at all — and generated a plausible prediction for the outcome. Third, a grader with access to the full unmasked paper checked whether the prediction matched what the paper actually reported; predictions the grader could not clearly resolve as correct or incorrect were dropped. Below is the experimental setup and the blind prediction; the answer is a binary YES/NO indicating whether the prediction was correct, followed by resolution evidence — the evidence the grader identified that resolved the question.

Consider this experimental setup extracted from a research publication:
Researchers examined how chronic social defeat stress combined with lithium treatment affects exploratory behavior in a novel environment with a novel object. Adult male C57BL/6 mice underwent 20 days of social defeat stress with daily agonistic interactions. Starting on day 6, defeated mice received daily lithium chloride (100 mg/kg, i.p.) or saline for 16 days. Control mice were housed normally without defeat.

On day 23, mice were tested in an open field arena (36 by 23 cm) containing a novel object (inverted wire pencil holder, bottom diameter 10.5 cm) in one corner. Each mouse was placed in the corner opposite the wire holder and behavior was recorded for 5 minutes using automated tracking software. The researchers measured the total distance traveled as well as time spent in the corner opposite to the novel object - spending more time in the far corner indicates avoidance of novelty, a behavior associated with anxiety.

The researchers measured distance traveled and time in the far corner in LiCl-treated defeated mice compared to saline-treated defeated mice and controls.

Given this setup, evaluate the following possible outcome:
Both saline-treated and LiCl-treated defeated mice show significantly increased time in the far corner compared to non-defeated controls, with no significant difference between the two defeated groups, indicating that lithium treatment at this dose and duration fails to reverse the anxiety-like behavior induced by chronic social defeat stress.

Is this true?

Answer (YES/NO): NO